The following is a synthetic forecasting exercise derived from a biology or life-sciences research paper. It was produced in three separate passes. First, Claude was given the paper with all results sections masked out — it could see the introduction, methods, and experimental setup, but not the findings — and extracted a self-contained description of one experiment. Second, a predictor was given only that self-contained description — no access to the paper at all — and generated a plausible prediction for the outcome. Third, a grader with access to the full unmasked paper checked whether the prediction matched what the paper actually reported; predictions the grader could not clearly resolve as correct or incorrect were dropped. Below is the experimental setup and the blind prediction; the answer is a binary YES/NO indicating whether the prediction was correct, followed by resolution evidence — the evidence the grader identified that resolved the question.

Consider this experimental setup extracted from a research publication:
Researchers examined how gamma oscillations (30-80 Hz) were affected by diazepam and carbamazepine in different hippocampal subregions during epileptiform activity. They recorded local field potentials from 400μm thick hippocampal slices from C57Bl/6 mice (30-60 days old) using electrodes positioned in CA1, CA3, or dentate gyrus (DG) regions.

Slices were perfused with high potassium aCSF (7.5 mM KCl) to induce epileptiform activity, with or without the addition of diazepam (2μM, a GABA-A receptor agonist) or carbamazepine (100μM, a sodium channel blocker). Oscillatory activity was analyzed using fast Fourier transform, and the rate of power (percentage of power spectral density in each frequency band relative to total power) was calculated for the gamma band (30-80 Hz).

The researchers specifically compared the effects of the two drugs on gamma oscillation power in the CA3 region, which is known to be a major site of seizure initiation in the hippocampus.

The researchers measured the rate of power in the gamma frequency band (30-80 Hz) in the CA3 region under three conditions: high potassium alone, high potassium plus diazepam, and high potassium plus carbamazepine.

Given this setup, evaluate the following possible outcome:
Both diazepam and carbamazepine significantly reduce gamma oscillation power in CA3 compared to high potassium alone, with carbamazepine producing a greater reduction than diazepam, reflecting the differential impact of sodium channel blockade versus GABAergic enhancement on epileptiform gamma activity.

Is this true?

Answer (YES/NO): NO